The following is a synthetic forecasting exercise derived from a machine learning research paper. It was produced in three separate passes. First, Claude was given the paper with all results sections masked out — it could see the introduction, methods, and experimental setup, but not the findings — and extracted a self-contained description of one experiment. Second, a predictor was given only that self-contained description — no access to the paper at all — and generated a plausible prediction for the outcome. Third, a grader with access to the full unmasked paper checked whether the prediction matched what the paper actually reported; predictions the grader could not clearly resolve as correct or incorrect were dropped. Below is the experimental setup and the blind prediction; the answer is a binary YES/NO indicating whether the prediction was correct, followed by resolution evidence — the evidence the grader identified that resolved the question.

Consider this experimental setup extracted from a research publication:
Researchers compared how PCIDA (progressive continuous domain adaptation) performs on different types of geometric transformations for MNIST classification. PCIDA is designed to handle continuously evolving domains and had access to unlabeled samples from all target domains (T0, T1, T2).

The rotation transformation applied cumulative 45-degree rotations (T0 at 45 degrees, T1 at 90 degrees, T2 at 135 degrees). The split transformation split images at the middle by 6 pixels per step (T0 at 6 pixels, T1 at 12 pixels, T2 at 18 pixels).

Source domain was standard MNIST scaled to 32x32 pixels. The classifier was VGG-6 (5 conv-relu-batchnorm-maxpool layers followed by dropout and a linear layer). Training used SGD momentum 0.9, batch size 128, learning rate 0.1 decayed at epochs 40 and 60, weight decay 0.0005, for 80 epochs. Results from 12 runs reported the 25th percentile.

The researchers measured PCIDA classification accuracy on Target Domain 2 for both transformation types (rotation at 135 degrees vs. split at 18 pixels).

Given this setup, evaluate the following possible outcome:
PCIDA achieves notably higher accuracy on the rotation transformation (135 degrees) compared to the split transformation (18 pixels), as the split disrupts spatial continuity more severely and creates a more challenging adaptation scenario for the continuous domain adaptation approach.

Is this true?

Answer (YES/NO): YES